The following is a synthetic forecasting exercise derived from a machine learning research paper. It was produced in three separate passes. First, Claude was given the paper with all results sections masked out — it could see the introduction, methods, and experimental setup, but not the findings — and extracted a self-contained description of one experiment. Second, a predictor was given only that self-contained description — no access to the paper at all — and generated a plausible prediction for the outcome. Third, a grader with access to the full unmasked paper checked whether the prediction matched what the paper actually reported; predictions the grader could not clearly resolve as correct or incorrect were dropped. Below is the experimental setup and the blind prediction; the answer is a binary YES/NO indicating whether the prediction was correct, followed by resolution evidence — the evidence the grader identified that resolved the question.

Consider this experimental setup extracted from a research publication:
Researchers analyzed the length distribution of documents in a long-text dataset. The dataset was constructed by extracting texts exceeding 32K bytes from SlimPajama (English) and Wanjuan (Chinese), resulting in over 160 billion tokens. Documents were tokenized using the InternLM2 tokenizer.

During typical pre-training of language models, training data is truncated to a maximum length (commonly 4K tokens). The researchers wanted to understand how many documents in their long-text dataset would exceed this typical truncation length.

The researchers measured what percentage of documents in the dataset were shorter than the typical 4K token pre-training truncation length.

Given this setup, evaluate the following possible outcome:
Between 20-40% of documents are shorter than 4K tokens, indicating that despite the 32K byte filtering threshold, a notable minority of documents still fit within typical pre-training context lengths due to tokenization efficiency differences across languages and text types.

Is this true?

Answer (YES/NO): NO